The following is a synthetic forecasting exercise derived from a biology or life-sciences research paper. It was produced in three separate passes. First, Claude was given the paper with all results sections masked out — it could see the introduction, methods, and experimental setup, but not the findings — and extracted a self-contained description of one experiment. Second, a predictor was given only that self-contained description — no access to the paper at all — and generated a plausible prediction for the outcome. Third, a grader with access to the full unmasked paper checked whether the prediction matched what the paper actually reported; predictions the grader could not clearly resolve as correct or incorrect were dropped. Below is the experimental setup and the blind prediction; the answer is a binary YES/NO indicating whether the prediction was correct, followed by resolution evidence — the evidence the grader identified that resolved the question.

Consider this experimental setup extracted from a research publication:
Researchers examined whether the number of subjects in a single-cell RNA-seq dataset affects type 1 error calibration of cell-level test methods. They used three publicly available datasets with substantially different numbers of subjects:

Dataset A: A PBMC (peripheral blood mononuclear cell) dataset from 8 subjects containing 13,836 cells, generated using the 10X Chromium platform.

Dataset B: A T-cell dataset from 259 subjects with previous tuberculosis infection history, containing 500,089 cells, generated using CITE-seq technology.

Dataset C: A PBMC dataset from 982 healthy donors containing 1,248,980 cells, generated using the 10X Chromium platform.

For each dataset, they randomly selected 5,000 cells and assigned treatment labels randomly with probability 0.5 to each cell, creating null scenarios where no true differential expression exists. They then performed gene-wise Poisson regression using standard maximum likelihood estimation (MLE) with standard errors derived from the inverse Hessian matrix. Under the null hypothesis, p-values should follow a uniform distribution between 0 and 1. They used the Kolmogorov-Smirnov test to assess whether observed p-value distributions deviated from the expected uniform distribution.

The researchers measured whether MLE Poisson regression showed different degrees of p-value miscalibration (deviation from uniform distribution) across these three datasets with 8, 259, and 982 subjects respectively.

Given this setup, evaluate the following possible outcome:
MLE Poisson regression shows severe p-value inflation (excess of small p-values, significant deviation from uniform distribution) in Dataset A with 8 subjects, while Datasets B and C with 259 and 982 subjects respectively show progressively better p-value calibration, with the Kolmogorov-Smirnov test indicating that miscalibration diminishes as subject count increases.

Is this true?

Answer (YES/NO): NO